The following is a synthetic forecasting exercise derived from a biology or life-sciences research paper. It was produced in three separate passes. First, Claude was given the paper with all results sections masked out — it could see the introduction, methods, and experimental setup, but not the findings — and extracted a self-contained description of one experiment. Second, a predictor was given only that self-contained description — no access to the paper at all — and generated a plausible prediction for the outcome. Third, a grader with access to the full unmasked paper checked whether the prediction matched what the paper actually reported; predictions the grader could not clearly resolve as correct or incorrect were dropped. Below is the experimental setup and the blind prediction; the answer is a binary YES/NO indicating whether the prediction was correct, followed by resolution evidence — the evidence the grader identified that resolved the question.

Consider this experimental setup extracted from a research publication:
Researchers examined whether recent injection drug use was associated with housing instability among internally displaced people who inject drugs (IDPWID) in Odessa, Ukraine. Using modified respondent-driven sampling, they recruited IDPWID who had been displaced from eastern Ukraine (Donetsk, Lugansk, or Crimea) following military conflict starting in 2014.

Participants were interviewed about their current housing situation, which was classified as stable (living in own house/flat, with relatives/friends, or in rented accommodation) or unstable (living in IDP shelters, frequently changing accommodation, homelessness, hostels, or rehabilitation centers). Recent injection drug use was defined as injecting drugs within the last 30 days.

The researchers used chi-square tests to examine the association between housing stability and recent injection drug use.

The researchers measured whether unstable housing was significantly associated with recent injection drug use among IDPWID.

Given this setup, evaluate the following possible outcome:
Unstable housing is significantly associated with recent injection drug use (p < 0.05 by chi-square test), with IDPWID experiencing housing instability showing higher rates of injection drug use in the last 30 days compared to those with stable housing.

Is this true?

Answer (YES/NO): YES